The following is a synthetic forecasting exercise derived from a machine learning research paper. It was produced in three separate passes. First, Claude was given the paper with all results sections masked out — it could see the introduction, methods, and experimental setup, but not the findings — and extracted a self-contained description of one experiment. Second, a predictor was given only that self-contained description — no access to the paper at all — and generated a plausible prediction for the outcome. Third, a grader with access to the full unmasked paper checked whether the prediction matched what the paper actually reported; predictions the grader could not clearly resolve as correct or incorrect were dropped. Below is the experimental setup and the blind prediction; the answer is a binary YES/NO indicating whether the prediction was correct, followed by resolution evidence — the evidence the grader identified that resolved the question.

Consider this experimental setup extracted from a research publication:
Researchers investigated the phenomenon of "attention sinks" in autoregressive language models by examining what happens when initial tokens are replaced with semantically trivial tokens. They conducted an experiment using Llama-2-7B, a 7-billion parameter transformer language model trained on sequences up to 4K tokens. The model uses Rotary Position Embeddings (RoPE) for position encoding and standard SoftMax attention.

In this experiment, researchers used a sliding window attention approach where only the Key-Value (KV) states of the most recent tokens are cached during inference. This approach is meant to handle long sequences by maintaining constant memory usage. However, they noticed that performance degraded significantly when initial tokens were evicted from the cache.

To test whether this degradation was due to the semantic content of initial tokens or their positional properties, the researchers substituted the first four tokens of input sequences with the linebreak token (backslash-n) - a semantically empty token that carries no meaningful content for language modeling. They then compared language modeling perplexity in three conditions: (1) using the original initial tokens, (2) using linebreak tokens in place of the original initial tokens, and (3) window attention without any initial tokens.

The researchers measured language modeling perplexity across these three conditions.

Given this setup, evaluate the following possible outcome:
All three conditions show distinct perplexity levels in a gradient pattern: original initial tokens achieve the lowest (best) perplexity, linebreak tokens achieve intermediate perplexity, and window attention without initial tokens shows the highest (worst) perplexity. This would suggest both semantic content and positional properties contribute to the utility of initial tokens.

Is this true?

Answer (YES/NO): NO